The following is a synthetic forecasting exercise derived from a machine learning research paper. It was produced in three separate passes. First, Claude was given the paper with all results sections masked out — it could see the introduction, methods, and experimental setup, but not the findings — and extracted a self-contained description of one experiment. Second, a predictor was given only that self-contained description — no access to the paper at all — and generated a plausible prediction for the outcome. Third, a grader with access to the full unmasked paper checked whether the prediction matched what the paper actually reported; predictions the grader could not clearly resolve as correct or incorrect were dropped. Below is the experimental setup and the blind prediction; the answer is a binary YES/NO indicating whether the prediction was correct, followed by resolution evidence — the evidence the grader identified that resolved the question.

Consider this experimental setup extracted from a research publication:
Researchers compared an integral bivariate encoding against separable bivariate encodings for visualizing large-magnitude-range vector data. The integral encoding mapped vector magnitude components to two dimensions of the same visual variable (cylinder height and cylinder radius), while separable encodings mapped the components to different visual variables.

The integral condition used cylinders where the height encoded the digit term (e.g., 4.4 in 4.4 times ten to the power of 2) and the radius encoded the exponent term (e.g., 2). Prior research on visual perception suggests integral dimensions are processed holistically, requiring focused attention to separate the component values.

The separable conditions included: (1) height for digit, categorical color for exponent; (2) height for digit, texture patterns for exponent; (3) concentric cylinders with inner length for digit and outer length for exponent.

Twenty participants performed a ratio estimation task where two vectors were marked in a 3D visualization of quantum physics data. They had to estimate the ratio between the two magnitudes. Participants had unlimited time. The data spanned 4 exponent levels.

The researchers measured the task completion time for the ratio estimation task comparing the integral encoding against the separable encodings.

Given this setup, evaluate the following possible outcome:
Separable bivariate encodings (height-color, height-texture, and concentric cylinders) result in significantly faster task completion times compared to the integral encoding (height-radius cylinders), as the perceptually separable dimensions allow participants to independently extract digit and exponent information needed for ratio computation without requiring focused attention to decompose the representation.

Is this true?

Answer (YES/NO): NO